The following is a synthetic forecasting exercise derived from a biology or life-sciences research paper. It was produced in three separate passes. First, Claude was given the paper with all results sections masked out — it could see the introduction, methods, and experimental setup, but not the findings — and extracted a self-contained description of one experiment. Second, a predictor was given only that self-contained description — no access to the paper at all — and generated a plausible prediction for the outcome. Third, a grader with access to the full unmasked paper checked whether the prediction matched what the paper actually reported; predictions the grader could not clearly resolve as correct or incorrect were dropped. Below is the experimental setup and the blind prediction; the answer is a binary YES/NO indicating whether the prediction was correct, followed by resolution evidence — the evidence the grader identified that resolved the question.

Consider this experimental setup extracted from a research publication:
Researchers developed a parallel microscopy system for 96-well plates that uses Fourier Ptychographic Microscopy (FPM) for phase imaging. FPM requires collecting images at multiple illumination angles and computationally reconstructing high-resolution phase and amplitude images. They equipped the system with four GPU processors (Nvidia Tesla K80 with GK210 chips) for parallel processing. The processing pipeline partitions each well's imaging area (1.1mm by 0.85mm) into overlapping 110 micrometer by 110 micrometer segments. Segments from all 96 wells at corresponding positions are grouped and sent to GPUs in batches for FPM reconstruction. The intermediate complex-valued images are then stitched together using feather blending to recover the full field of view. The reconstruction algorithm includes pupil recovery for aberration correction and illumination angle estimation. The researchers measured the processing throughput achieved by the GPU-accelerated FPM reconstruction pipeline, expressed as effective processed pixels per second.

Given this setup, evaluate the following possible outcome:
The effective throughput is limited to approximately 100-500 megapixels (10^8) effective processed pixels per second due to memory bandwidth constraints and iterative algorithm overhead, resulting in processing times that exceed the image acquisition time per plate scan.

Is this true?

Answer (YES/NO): NO